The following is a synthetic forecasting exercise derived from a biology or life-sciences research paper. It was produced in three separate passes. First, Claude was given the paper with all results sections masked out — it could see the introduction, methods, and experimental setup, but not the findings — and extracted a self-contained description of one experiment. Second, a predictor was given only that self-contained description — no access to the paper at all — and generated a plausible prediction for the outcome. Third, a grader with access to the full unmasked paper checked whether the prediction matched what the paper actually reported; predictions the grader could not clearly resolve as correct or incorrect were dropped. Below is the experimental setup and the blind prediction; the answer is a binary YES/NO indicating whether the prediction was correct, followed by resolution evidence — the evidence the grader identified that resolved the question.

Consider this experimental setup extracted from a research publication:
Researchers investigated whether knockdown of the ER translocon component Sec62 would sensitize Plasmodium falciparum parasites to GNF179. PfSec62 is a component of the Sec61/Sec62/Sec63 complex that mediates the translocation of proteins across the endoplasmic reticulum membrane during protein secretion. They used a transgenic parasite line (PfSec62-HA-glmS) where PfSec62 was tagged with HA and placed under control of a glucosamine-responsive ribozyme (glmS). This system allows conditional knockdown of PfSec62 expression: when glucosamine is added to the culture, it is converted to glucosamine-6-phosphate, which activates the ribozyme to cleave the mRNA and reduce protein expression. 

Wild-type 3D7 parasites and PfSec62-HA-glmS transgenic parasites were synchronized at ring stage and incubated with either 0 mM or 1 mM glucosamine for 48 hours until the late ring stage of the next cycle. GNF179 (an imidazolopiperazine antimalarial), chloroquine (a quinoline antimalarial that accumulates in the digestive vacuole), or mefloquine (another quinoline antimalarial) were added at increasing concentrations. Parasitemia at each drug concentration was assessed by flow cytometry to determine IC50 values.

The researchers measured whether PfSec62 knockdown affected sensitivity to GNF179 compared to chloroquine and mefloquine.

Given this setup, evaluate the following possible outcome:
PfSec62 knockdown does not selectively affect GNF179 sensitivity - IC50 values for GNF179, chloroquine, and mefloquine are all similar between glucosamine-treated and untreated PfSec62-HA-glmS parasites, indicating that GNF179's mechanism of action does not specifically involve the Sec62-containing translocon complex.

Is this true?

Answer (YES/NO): NO